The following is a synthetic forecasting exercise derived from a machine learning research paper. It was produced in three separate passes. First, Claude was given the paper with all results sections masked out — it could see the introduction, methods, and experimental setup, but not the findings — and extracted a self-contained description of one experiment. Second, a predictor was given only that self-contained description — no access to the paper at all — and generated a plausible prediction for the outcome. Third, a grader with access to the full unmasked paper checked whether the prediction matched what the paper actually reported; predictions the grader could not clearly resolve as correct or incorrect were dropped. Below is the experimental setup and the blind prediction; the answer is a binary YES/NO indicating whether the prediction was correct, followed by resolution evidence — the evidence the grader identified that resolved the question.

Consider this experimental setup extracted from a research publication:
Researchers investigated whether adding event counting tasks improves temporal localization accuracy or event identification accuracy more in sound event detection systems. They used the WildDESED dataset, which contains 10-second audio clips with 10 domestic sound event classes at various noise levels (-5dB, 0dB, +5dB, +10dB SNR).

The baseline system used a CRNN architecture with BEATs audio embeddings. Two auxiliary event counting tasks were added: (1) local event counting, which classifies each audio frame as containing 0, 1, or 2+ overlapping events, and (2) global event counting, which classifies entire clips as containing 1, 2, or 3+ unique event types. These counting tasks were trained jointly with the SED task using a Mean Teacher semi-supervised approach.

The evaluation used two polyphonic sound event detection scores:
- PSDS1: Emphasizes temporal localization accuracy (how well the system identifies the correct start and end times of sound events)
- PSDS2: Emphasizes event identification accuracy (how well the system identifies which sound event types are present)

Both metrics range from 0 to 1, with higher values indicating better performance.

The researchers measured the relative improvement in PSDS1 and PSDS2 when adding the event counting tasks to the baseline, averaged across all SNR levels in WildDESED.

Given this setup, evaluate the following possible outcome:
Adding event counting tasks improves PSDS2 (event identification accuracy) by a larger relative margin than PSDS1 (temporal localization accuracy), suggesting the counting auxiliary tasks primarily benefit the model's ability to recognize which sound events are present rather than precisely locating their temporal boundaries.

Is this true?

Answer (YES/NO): NO